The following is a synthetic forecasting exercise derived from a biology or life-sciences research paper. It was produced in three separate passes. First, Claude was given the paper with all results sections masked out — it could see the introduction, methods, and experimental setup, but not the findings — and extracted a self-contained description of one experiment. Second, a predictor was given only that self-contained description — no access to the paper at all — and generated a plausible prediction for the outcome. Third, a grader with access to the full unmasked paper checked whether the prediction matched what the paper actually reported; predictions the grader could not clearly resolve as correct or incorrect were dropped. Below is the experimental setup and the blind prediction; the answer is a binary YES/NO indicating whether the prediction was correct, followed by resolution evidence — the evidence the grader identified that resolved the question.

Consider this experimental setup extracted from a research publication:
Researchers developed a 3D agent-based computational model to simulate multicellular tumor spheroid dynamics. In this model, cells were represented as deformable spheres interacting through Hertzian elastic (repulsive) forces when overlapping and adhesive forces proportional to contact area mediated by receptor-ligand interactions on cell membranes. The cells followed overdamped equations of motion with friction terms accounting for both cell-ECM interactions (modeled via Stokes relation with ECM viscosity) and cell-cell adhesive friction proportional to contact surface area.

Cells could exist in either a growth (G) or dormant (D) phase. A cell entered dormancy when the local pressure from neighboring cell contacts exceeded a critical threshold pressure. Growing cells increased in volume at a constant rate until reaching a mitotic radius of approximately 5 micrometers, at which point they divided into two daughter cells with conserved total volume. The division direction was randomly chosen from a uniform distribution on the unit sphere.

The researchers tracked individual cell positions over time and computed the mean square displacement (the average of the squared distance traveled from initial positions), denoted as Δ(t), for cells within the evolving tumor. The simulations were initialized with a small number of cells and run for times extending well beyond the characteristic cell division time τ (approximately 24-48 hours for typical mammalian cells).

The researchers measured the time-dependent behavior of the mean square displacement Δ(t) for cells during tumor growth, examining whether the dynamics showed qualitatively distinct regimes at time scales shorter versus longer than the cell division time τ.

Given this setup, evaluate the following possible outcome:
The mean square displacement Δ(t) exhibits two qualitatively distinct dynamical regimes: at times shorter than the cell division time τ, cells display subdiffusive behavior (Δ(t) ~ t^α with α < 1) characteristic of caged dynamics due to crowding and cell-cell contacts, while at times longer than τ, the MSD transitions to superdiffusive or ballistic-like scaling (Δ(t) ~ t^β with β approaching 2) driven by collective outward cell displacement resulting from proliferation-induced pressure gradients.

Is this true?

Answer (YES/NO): NO